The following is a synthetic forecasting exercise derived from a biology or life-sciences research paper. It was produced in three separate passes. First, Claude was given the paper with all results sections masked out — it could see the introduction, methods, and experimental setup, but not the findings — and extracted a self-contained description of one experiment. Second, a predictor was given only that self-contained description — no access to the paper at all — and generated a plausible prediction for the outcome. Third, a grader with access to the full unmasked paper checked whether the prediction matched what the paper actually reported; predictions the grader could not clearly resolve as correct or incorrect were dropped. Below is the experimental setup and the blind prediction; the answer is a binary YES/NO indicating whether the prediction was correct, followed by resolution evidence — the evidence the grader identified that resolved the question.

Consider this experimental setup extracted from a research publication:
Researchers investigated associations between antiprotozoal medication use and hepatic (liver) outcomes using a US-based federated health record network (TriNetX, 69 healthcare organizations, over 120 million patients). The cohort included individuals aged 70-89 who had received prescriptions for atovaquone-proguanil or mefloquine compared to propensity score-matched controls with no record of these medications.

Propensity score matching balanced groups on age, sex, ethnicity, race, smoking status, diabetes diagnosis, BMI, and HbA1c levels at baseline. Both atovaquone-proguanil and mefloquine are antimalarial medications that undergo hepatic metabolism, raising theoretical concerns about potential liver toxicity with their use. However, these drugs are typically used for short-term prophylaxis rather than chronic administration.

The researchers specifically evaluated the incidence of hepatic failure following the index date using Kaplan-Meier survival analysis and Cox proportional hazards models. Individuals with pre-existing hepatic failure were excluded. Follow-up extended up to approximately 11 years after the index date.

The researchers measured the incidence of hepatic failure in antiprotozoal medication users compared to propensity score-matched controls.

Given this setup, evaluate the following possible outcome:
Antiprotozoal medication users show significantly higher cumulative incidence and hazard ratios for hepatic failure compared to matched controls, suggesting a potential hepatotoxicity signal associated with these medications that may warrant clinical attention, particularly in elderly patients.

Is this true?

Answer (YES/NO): NO